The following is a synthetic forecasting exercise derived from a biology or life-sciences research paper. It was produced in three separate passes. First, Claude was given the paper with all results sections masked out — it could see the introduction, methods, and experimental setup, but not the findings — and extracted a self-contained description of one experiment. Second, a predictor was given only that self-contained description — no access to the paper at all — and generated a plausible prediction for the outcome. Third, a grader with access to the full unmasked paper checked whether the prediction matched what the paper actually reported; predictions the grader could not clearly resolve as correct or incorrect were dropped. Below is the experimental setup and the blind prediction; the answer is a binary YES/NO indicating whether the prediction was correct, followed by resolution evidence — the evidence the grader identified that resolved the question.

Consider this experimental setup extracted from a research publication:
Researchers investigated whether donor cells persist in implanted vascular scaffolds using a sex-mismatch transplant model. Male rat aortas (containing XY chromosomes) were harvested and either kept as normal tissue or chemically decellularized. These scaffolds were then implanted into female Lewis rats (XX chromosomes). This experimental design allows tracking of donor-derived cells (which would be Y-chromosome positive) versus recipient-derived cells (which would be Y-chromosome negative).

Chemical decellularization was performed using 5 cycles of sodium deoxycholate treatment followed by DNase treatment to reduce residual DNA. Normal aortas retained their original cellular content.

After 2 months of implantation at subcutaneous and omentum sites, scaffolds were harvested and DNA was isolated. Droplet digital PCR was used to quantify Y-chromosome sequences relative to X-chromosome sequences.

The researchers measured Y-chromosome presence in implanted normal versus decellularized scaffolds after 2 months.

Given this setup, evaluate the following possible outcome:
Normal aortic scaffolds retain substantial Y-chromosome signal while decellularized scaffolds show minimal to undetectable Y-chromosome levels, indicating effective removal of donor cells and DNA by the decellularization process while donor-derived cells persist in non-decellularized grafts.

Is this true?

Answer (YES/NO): NO